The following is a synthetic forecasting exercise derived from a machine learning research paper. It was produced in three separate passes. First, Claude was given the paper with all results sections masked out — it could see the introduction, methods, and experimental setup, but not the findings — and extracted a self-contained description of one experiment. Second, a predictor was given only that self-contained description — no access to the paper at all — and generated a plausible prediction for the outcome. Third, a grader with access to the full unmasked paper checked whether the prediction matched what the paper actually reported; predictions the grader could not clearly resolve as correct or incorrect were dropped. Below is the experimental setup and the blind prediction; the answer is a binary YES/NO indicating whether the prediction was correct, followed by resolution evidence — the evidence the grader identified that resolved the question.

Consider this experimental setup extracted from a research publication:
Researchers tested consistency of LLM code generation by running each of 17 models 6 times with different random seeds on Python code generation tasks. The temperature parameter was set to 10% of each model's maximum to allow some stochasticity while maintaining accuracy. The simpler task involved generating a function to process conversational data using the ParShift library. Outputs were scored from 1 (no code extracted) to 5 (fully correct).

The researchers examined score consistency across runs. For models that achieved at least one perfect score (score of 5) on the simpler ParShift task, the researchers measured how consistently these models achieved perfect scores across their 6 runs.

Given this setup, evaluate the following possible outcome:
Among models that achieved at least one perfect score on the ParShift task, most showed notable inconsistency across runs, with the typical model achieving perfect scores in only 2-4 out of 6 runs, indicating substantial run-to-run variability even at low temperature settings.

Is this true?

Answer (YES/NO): YES